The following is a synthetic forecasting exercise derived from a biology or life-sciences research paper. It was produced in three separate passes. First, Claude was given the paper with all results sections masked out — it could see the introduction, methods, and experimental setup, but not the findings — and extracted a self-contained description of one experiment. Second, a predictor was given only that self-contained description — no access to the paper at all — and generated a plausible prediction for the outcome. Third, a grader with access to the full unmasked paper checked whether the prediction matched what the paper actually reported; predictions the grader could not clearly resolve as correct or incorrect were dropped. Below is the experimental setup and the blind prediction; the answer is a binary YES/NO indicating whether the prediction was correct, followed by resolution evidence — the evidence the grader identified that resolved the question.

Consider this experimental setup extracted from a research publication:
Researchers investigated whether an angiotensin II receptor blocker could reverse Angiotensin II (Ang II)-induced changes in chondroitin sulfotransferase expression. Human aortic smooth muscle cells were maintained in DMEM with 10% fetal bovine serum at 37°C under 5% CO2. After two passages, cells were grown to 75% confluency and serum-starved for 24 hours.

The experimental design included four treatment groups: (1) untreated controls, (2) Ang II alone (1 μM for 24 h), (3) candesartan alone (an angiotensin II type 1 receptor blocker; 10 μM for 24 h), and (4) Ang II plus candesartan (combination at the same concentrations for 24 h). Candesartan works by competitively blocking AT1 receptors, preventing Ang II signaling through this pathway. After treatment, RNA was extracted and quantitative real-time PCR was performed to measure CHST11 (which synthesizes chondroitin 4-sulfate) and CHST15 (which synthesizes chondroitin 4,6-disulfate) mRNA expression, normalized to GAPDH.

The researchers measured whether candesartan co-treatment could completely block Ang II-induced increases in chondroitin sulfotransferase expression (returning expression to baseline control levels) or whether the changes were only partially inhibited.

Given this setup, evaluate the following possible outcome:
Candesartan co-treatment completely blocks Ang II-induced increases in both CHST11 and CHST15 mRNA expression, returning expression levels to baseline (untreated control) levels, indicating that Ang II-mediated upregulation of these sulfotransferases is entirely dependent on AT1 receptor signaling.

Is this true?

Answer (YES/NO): NO